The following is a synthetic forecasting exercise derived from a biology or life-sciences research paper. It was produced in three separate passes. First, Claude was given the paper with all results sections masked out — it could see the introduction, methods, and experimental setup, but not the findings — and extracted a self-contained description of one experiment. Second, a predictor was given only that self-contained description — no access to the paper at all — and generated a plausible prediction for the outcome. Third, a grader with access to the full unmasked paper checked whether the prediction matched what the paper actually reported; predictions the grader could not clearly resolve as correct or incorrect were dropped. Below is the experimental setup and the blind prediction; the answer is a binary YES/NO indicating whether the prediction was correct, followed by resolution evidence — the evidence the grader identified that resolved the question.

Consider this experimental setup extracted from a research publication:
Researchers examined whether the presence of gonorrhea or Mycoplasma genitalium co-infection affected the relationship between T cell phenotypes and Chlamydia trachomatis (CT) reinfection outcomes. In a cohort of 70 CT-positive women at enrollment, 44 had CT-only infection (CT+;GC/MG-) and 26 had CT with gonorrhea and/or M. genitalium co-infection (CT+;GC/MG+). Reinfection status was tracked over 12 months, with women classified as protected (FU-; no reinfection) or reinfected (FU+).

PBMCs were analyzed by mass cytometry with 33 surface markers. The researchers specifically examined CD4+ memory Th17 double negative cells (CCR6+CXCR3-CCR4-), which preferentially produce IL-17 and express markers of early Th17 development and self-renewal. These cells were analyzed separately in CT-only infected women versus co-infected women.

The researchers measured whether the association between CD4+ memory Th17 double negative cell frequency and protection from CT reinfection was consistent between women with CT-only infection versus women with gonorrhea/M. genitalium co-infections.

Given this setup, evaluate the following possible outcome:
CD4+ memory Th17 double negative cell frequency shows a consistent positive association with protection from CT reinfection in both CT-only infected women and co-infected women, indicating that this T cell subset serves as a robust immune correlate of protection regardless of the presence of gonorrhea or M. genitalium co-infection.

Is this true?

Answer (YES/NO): NO